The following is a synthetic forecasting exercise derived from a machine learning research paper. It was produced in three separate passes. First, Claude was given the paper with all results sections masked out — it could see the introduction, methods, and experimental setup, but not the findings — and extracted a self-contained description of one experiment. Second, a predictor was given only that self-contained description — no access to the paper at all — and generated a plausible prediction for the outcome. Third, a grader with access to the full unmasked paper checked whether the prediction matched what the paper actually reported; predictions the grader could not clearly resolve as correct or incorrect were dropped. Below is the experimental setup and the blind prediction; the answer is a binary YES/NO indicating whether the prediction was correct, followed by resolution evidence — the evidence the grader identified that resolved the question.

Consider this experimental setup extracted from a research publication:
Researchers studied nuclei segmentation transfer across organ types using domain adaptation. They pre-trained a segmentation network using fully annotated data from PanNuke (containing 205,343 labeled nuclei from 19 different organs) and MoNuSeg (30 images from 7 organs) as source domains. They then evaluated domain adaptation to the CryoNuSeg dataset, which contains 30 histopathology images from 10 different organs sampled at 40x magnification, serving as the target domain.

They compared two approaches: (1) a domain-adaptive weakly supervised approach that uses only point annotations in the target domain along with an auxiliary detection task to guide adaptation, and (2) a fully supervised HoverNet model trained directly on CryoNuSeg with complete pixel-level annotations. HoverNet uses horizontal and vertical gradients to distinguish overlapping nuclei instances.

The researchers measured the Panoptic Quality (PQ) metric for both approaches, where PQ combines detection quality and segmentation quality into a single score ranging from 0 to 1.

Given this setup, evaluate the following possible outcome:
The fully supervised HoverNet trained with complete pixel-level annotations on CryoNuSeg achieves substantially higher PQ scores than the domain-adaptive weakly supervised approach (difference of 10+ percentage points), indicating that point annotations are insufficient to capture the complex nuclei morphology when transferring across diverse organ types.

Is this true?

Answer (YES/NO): NO